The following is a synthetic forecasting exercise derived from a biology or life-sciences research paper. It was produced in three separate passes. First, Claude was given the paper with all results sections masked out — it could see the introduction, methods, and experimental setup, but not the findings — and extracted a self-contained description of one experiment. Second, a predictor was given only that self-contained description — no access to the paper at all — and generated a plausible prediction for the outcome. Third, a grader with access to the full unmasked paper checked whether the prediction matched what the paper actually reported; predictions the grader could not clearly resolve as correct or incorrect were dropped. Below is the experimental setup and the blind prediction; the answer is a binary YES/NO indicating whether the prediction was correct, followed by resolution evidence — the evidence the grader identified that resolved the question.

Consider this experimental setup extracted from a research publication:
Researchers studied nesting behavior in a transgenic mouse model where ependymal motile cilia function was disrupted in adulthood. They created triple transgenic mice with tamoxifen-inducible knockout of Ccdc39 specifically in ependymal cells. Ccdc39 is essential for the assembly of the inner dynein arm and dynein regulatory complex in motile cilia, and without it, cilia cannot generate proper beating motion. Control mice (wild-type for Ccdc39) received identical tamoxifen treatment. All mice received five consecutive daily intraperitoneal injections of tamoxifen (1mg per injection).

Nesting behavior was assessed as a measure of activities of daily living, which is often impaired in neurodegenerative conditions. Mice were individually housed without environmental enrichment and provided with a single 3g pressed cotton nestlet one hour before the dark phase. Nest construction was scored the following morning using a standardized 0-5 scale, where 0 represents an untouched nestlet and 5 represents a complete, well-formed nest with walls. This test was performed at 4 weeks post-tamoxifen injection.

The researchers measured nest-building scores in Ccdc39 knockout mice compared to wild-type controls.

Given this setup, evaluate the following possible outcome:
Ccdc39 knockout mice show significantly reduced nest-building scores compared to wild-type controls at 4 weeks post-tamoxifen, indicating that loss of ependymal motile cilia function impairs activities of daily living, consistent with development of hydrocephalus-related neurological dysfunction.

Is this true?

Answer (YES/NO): NO